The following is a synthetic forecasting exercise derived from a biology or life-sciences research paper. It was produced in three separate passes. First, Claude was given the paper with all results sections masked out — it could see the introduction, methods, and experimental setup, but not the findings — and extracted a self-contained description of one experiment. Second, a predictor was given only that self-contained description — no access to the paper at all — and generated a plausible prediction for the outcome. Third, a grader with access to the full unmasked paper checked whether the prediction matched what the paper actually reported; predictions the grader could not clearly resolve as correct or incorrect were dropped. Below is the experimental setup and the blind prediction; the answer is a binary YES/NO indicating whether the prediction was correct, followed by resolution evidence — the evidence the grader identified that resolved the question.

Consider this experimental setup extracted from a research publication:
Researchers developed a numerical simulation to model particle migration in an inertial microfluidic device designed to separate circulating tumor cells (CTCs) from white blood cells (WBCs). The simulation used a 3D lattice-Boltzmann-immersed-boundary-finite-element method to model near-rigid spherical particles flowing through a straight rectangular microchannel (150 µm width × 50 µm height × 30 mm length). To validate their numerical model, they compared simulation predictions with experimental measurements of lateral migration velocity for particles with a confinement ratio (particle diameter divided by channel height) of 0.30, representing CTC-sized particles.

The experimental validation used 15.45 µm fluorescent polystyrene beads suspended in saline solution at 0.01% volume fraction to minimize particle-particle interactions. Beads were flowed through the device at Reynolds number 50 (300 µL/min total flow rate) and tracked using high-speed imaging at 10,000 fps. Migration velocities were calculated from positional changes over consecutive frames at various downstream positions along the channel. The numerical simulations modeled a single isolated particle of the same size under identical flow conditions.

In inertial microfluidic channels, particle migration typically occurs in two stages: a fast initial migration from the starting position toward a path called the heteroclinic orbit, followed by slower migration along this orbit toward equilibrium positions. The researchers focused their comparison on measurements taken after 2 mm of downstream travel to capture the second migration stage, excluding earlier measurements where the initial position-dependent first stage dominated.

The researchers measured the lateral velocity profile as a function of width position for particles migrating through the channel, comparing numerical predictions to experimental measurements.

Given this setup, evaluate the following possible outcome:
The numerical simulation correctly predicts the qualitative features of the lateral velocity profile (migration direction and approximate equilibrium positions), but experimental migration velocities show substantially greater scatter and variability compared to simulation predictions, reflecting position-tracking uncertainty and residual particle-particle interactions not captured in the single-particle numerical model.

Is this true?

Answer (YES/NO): NO